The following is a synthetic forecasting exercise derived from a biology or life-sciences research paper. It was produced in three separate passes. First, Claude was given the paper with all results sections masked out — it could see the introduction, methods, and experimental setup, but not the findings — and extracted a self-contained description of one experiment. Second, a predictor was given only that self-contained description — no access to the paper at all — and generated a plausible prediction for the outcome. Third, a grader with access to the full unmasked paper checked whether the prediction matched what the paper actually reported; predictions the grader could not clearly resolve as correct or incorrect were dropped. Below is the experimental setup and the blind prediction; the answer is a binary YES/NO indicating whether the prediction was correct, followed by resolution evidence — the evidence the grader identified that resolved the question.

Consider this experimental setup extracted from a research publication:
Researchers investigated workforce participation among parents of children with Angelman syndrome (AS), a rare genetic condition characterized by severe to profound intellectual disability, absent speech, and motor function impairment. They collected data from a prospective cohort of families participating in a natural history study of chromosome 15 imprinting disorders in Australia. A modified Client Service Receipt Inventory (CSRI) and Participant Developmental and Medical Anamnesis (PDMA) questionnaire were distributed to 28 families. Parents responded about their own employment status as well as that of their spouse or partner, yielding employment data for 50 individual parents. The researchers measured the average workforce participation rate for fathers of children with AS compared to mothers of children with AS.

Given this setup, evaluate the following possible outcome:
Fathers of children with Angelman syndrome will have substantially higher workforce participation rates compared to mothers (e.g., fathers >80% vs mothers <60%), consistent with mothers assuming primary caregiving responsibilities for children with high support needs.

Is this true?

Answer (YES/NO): YES